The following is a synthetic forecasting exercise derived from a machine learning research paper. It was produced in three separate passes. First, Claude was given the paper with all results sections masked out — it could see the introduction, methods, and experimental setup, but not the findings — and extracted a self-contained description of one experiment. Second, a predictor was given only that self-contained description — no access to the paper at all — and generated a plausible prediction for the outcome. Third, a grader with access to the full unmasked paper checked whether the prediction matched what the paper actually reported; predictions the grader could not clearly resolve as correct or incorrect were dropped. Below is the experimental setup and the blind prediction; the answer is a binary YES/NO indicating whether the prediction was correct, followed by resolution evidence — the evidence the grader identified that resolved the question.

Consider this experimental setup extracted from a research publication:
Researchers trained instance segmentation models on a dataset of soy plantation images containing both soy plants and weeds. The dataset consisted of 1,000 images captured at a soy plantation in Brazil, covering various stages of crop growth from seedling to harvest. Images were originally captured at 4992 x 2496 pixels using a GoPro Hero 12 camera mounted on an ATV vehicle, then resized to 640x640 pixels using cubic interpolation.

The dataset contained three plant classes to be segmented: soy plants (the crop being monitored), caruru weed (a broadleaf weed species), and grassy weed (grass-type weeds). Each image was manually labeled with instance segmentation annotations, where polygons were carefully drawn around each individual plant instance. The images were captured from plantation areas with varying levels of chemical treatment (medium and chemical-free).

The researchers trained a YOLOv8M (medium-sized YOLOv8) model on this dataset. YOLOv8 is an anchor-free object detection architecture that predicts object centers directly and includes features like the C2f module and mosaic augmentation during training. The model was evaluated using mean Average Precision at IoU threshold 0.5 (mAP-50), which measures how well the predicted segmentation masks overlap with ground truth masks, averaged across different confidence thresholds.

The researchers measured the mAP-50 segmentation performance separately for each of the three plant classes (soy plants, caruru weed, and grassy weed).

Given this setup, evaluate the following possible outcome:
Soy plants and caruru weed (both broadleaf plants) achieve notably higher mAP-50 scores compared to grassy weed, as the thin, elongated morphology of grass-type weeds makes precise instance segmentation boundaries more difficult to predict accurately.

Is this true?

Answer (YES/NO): NO